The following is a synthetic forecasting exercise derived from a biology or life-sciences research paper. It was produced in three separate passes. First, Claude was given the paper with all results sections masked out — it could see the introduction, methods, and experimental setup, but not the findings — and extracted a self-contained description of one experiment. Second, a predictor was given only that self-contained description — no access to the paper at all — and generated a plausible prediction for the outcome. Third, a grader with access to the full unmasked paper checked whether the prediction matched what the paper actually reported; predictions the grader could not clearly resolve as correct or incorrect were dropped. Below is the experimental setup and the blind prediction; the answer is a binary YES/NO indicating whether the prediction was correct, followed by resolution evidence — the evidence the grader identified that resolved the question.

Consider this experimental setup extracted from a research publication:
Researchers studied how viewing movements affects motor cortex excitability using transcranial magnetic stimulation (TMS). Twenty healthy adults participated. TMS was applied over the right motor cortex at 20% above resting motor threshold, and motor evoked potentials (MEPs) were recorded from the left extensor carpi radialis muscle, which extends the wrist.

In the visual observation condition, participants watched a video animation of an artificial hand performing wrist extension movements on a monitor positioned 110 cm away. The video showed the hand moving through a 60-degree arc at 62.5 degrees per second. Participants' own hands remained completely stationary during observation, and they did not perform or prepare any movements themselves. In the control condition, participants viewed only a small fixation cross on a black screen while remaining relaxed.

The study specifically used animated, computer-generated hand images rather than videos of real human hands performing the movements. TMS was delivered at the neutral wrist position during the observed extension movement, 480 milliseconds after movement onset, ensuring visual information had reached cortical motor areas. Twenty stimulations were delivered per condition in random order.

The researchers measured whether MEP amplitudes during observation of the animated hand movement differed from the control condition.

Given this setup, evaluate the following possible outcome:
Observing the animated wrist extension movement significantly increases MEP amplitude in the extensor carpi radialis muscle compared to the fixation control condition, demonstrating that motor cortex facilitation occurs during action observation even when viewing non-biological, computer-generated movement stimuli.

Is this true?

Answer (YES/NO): YES